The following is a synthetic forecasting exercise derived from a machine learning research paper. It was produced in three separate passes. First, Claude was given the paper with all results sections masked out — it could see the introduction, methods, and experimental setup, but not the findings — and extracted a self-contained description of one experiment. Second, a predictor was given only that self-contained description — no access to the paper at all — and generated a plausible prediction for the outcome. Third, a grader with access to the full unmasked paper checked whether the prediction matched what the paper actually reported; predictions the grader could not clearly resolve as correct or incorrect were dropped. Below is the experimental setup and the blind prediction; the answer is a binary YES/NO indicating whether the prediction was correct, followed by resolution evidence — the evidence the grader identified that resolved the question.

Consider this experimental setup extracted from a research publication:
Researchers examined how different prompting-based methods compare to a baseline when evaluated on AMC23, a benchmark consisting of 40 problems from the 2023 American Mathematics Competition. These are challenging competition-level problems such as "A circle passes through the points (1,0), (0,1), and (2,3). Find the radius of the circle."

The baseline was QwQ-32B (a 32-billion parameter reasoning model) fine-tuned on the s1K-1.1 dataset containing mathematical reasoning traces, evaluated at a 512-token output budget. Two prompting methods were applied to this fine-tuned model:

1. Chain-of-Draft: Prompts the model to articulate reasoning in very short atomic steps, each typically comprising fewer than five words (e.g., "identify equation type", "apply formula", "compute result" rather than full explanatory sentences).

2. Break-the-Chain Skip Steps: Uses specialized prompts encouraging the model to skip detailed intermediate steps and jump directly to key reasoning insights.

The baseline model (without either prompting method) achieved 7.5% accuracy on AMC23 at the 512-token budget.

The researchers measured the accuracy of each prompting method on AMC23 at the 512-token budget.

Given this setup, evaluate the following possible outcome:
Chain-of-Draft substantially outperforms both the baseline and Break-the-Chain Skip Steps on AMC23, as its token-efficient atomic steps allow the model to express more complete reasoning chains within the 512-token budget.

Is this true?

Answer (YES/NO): NO